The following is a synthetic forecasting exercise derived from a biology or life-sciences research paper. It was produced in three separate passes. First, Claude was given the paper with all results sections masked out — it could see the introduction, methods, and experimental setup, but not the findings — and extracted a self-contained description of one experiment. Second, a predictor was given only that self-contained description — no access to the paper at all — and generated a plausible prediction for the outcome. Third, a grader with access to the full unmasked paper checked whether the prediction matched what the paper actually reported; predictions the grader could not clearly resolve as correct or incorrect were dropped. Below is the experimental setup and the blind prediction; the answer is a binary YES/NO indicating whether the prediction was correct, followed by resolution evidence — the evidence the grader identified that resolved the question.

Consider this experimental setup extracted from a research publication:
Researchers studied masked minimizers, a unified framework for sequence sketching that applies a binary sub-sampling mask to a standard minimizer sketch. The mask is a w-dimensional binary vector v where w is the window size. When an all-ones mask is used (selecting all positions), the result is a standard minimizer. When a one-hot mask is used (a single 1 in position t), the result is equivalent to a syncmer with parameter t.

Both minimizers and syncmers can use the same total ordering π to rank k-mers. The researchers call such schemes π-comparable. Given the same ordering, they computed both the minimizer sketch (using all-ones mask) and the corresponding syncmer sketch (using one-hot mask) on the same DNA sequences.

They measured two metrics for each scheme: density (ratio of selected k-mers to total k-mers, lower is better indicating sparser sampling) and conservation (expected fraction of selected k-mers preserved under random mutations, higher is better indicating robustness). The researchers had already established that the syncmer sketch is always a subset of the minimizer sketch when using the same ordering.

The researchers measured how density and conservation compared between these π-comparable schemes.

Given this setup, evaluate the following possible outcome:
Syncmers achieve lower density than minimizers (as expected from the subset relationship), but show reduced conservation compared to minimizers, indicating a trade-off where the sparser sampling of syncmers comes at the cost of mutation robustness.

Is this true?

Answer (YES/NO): YES